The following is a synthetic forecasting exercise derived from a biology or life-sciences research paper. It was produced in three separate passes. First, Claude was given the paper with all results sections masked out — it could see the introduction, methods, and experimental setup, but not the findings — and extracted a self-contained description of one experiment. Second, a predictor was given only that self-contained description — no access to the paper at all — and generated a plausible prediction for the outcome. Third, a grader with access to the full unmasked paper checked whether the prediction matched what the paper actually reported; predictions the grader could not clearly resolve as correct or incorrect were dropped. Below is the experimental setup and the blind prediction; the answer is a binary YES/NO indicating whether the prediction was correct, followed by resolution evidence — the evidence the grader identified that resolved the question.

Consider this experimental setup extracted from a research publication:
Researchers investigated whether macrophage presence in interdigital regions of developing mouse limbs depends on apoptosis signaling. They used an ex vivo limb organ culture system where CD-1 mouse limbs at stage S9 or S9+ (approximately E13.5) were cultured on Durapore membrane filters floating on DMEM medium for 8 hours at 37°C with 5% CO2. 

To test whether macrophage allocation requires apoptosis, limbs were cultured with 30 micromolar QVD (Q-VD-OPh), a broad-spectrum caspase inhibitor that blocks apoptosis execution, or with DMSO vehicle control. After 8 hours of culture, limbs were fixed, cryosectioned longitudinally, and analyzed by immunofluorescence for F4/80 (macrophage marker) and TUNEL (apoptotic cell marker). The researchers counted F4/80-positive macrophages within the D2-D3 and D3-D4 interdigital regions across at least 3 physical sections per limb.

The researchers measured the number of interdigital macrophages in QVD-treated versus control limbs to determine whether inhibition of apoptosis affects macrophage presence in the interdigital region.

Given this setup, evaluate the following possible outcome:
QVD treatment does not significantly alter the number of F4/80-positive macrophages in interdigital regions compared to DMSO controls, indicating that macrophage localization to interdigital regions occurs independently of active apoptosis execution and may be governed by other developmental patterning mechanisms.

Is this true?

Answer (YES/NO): YES